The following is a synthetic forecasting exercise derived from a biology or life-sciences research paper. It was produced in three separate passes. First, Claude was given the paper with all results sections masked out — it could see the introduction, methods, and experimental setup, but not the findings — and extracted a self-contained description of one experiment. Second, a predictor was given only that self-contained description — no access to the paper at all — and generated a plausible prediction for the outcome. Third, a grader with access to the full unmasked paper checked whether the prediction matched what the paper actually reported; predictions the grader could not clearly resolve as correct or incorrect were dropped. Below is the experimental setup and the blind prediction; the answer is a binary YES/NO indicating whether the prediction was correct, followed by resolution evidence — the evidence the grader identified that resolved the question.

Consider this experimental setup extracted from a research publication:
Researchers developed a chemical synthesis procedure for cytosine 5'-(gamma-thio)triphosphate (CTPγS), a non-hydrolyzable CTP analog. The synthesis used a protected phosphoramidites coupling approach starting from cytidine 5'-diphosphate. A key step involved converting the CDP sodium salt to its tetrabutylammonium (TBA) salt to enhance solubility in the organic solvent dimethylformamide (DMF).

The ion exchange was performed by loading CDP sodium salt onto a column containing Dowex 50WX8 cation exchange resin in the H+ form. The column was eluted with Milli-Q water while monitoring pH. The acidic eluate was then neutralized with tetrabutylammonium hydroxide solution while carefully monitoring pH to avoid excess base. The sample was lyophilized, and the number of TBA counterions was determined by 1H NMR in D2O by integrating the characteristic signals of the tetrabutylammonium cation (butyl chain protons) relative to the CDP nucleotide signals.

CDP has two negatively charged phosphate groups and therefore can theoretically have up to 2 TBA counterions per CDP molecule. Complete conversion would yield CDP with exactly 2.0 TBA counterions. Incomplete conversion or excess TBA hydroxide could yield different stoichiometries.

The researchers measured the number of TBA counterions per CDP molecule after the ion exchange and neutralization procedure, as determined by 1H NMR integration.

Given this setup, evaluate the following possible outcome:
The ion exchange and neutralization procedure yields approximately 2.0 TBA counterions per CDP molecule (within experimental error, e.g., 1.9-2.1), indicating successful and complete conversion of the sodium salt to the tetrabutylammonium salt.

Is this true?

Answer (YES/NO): NO